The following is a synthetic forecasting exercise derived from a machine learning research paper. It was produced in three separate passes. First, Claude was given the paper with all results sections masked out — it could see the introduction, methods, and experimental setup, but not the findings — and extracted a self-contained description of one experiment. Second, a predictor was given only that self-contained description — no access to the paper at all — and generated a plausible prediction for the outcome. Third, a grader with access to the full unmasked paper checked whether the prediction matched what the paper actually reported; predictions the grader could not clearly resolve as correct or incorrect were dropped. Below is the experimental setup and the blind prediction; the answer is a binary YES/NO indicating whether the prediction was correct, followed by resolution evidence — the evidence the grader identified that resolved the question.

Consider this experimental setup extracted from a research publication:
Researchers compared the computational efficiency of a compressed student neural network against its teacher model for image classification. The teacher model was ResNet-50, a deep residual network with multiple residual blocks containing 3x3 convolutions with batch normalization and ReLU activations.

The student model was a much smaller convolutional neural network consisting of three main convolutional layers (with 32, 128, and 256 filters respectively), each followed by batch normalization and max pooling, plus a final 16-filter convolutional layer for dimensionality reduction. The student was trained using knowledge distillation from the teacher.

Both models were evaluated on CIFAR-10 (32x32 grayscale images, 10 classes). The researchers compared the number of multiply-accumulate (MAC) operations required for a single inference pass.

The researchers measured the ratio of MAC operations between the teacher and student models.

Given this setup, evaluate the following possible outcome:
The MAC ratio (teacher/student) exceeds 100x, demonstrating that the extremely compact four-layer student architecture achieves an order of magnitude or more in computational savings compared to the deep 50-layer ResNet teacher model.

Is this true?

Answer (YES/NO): YES